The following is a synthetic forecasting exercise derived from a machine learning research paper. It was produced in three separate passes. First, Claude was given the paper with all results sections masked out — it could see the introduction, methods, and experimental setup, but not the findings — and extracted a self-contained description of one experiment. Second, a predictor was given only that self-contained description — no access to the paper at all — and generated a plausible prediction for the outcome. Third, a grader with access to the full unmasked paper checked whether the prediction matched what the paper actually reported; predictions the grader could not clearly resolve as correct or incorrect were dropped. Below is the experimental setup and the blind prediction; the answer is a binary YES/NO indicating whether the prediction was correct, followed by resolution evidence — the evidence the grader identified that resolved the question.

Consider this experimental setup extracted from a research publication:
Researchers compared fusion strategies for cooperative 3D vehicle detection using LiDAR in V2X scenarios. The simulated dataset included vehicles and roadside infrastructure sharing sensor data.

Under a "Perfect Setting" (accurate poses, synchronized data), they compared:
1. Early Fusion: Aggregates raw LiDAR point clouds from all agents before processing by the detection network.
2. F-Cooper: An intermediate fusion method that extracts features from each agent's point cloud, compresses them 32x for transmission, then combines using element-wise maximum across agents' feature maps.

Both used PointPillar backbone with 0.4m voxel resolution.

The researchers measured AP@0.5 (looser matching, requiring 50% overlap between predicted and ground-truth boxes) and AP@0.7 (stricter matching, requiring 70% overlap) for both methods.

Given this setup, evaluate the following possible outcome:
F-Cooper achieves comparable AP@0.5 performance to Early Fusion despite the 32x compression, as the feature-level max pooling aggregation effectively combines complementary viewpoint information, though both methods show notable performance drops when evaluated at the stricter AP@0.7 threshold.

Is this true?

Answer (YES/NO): NO